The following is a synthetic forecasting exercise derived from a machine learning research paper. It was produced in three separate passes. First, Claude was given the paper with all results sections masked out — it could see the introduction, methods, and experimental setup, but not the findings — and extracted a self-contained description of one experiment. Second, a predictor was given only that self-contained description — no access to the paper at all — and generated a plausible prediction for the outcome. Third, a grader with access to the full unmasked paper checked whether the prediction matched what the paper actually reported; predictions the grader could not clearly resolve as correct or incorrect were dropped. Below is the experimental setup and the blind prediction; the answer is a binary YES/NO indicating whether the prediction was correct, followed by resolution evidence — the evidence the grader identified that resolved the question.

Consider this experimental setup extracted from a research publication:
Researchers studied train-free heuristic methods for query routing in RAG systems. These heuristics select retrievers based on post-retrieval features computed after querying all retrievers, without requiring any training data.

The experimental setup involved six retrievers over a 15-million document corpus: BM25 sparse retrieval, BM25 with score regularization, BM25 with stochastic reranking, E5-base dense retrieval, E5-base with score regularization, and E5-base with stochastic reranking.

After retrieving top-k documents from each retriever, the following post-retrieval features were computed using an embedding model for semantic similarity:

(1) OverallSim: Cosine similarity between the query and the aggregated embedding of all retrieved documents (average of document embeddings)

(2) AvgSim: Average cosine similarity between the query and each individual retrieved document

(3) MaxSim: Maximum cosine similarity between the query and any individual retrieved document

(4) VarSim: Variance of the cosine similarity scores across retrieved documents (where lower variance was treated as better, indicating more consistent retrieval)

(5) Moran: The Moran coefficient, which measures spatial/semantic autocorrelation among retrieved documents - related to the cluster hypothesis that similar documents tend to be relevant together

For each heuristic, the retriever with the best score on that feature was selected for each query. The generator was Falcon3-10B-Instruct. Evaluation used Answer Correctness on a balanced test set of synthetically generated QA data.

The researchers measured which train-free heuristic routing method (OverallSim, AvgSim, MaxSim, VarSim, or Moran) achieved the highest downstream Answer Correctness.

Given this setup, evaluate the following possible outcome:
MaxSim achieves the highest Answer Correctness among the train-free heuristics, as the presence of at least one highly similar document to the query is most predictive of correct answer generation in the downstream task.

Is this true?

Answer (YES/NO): YES